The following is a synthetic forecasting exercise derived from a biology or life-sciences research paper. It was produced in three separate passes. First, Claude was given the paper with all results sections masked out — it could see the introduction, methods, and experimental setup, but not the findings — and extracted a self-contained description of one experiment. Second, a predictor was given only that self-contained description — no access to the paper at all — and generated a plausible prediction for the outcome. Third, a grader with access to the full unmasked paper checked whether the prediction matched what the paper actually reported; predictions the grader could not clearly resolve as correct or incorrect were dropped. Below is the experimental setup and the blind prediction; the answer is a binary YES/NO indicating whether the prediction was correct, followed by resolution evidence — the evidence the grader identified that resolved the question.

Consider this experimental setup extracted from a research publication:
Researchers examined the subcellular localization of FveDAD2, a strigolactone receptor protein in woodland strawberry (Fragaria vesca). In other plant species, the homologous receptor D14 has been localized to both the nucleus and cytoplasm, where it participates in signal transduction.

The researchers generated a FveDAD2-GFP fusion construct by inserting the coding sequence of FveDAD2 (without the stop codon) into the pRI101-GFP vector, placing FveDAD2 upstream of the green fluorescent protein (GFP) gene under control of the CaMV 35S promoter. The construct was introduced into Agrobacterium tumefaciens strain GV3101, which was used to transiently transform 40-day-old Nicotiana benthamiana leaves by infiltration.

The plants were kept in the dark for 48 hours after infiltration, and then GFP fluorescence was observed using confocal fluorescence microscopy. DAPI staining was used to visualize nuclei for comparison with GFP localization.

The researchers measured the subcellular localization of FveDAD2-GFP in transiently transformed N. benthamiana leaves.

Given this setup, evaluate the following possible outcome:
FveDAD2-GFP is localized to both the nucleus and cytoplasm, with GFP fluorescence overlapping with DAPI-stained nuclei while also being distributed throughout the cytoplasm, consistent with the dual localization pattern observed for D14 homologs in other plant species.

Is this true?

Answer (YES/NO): NO